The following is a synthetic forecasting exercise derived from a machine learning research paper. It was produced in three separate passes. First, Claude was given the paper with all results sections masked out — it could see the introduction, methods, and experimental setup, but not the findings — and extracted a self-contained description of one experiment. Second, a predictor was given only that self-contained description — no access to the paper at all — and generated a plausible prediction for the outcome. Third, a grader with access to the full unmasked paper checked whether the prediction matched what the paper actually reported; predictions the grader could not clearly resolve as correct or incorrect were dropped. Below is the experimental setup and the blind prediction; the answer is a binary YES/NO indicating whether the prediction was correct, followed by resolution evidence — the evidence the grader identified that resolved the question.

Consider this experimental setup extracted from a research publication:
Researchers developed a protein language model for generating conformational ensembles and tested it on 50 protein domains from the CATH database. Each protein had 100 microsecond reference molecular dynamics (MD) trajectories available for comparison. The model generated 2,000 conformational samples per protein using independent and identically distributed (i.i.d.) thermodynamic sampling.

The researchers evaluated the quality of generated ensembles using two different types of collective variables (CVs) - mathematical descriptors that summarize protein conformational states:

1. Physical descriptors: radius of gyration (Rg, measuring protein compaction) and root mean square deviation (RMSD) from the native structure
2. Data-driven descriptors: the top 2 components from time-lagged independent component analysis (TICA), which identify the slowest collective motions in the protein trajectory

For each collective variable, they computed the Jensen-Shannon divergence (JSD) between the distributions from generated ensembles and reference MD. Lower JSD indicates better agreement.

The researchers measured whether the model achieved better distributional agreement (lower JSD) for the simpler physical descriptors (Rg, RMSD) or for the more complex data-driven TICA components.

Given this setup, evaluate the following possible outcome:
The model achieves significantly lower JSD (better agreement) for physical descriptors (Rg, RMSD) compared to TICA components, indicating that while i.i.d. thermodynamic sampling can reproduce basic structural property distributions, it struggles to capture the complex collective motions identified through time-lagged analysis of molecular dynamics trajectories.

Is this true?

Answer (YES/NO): YES